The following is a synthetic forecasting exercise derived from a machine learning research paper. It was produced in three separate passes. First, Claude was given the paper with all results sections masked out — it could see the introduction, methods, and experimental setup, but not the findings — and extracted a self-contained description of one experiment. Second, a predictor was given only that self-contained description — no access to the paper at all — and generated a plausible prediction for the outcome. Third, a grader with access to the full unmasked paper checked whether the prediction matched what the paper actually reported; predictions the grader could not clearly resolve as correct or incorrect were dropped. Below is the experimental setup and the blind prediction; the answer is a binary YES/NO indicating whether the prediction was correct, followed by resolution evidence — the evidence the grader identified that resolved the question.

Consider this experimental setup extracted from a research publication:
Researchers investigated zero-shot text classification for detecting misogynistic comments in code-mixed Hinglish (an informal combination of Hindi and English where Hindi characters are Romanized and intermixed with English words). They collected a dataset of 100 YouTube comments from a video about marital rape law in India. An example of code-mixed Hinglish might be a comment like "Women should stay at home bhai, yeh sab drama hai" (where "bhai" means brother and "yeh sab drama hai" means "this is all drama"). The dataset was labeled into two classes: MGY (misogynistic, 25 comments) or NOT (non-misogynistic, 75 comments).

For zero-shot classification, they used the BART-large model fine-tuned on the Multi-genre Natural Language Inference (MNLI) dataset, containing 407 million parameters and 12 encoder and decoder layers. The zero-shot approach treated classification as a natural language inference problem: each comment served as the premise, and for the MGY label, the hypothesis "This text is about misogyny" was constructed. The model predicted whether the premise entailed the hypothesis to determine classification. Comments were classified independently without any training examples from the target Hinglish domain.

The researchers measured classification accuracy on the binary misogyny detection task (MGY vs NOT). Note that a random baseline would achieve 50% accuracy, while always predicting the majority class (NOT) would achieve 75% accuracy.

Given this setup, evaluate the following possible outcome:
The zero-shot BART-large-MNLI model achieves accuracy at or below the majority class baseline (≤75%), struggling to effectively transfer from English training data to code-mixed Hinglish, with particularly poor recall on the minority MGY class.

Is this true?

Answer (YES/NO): NO